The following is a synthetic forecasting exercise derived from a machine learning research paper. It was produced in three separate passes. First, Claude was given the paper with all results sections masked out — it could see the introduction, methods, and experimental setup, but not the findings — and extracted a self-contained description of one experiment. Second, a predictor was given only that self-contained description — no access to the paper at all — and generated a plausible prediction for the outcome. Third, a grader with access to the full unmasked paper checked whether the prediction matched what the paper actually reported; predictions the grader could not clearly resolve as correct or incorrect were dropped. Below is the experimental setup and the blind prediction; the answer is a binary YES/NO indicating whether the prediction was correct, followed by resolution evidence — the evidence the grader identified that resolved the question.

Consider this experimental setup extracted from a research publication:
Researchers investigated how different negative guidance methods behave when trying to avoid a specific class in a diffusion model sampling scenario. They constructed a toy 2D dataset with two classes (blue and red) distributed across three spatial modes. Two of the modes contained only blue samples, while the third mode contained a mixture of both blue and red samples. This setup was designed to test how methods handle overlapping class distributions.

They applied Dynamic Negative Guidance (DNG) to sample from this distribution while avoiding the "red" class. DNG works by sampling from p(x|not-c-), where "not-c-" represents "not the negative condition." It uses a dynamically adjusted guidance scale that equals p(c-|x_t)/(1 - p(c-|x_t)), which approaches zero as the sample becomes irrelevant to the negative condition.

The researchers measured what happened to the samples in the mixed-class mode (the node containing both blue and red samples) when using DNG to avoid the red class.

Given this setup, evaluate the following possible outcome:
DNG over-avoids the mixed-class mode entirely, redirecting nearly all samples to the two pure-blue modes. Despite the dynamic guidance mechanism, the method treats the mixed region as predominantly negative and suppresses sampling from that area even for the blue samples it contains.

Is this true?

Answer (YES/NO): NO